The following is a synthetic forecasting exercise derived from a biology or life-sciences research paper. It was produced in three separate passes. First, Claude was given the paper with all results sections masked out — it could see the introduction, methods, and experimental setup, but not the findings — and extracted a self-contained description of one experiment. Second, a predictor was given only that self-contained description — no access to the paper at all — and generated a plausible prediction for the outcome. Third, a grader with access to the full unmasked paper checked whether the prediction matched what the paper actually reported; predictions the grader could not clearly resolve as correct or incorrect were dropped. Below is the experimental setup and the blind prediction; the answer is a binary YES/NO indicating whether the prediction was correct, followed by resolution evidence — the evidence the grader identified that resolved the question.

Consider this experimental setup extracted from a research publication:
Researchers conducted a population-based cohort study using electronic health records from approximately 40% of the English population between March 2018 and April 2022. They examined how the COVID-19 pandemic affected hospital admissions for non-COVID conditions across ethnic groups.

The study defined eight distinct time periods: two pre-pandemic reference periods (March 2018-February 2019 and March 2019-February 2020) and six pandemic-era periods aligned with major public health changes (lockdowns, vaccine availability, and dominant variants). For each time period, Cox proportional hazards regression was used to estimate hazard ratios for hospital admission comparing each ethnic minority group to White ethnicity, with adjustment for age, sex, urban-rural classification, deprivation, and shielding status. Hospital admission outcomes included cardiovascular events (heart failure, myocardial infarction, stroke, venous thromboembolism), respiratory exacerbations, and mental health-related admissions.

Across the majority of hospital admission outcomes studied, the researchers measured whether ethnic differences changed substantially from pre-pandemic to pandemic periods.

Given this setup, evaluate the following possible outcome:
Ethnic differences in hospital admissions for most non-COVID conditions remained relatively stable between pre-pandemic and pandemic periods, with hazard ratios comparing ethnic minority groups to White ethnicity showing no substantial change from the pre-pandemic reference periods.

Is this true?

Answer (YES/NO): YES